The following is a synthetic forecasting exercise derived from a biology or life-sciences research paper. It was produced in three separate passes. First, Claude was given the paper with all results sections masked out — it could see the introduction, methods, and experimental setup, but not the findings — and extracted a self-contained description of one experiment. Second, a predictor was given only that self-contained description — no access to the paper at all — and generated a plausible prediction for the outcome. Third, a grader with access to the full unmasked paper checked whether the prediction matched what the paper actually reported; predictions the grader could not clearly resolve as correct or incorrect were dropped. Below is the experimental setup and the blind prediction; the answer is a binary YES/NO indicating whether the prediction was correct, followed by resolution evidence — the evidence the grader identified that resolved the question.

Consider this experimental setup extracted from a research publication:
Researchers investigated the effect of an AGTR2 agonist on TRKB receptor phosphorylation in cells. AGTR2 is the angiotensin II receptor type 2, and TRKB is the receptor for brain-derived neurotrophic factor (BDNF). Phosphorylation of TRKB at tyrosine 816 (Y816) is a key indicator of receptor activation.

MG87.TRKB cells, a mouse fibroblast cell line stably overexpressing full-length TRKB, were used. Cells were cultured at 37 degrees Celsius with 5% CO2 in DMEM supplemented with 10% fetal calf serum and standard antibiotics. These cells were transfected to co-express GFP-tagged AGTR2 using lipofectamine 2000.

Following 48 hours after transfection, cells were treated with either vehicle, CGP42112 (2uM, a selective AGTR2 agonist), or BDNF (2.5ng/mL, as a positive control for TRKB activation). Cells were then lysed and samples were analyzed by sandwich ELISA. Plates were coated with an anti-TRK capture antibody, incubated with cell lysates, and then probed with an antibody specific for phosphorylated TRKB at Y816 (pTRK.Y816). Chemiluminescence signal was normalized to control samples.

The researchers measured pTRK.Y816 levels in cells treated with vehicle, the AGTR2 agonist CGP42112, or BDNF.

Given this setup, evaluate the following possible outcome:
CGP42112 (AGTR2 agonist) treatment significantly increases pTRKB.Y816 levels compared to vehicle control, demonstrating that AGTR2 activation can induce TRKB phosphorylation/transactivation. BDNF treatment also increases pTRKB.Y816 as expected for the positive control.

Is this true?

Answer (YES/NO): YES